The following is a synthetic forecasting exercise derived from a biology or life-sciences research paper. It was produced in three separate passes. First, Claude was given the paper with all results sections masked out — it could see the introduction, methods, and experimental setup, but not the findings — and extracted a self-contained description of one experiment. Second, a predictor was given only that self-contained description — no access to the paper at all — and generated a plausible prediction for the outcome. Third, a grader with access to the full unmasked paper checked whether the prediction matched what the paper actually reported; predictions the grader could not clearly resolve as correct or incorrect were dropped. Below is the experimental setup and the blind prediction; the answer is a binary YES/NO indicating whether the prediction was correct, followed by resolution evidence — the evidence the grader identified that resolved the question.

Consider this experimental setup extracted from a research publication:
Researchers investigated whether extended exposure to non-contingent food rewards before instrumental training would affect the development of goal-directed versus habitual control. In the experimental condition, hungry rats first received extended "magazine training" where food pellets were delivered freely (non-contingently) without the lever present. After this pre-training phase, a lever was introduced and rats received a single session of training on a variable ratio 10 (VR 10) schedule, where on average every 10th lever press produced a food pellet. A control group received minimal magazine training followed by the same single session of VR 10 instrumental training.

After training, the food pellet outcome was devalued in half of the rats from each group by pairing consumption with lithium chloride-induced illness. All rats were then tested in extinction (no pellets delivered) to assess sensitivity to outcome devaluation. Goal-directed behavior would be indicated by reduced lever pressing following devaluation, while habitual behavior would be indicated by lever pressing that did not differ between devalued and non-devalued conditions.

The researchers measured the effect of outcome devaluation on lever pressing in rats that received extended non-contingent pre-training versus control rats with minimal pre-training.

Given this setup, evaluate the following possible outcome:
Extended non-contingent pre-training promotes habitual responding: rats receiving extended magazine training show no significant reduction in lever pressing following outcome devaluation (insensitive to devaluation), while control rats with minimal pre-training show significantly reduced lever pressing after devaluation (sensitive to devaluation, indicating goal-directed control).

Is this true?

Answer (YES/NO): YES